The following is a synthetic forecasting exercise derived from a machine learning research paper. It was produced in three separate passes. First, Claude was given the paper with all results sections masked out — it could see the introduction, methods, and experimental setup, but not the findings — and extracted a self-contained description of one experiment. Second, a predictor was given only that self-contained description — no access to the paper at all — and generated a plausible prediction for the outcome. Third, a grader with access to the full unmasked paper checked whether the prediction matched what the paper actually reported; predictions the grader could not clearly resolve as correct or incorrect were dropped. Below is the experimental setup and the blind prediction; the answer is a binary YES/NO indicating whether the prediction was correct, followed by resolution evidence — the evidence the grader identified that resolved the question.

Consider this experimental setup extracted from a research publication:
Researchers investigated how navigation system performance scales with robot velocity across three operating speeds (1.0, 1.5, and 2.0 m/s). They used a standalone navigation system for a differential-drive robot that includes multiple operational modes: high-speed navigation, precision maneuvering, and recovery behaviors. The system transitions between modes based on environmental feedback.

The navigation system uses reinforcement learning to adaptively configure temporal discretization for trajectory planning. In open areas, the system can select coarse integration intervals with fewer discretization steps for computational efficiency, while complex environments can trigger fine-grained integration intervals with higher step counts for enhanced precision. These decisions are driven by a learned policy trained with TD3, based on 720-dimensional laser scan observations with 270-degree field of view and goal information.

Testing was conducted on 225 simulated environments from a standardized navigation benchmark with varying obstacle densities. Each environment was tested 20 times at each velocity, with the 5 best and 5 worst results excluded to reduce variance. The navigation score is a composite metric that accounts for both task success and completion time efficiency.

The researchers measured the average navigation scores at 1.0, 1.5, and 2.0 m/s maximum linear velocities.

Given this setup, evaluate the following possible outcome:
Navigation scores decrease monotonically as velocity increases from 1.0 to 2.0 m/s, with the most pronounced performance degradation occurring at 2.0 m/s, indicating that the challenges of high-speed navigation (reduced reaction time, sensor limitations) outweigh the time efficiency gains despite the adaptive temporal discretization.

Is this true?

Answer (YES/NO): NO